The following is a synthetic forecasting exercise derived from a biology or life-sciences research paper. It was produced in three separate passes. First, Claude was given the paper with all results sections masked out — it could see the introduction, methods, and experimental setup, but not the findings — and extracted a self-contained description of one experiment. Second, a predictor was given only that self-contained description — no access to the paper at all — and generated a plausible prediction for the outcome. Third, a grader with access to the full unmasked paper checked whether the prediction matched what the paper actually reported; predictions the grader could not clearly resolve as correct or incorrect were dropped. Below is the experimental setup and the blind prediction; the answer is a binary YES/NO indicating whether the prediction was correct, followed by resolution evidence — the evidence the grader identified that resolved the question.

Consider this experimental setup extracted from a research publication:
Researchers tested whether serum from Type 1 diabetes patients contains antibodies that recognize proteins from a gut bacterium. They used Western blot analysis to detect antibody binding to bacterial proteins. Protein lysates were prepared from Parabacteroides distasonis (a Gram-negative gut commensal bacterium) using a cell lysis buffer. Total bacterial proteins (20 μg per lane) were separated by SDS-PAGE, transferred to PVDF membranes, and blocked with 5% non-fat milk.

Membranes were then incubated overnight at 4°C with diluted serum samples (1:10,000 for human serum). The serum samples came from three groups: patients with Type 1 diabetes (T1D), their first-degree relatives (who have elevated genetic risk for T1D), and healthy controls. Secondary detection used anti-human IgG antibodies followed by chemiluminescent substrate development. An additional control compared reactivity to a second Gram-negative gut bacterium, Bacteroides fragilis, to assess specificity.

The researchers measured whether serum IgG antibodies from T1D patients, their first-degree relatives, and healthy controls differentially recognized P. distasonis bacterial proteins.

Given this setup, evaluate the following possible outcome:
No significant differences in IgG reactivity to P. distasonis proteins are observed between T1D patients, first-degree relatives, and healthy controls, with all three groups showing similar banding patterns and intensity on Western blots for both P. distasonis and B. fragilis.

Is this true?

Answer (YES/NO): NO